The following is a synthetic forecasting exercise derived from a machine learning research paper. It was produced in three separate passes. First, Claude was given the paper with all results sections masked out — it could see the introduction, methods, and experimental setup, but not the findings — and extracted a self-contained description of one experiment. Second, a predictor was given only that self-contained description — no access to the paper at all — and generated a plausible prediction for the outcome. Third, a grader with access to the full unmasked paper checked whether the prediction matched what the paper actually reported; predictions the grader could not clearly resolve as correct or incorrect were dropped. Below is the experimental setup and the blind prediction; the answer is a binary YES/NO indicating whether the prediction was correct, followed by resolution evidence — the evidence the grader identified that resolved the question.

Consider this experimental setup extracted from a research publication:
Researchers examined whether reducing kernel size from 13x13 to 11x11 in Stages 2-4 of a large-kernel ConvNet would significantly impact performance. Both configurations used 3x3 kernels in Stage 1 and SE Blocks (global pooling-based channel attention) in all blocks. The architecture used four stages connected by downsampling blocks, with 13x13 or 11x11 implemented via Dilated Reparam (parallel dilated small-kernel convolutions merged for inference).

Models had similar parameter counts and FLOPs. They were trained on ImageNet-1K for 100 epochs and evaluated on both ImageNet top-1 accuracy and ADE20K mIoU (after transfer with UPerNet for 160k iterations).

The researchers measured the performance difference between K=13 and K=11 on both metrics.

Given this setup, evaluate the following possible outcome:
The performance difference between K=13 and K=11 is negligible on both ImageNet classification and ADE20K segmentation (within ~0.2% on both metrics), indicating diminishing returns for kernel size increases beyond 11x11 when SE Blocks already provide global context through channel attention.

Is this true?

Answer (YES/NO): NO